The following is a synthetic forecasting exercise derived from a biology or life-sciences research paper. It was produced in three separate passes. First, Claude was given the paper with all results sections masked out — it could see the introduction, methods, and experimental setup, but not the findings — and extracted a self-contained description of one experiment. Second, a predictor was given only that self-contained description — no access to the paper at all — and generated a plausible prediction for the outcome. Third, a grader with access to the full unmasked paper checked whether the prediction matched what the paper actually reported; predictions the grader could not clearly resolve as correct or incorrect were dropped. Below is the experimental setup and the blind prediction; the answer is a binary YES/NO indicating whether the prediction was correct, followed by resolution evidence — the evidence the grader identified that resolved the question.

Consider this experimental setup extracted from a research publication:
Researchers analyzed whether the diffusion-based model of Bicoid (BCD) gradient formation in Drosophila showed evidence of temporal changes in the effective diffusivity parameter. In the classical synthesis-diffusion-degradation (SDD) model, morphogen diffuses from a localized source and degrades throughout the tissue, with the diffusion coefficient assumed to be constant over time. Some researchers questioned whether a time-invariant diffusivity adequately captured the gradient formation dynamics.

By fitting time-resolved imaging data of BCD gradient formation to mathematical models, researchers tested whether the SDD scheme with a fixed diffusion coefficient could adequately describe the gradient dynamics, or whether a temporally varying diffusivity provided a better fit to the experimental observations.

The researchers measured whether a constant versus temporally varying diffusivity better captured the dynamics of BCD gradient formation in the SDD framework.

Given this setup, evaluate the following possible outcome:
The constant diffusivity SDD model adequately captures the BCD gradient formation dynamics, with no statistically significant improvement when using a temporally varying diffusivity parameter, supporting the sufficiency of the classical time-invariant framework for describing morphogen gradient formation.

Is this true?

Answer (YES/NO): NO